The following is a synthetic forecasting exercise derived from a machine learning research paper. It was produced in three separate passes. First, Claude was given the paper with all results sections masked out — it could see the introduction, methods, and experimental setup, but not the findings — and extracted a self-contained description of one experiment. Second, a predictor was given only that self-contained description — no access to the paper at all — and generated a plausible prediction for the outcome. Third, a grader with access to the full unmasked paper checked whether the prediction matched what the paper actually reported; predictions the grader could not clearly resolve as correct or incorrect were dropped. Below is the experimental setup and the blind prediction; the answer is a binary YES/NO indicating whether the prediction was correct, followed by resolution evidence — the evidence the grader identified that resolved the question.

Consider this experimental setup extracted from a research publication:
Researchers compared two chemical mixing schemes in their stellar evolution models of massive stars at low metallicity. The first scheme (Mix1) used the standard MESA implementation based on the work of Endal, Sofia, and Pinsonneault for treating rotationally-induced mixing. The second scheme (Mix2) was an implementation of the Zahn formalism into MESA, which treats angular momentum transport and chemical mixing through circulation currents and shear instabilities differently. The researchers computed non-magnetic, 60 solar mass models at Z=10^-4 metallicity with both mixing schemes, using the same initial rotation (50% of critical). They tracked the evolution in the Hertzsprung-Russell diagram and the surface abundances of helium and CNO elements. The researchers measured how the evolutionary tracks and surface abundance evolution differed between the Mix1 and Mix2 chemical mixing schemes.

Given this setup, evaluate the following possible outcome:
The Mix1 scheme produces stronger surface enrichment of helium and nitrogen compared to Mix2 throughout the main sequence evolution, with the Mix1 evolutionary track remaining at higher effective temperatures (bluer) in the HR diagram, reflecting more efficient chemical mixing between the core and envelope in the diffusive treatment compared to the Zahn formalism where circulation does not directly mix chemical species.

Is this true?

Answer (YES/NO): NO